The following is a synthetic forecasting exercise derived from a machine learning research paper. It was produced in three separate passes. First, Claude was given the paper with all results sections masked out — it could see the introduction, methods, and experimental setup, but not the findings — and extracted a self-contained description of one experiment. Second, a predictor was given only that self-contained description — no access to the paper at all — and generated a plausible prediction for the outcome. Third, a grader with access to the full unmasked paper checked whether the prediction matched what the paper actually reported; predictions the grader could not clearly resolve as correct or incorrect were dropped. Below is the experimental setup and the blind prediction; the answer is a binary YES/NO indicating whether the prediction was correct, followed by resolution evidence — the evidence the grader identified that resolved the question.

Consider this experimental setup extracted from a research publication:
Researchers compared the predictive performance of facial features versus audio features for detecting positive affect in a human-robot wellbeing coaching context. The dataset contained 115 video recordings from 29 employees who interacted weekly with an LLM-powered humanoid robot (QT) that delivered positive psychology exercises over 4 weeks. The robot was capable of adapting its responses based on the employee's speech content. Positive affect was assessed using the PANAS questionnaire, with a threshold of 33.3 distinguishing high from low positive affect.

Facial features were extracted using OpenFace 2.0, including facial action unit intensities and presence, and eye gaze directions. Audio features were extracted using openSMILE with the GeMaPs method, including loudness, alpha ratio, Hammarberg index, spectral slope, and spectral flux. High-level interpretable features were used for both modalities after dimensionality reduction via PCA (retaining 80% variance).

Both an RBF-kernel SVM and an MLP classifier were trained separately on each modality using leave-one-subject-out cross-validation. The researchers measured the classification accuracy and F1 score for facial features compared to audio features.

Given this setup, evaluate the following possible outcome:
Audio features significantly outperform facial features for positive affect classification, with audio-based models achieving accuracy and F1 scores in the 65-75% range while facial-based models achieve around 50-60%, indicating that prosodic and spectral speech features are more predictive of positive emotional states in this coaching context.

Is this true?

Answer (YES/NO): NO